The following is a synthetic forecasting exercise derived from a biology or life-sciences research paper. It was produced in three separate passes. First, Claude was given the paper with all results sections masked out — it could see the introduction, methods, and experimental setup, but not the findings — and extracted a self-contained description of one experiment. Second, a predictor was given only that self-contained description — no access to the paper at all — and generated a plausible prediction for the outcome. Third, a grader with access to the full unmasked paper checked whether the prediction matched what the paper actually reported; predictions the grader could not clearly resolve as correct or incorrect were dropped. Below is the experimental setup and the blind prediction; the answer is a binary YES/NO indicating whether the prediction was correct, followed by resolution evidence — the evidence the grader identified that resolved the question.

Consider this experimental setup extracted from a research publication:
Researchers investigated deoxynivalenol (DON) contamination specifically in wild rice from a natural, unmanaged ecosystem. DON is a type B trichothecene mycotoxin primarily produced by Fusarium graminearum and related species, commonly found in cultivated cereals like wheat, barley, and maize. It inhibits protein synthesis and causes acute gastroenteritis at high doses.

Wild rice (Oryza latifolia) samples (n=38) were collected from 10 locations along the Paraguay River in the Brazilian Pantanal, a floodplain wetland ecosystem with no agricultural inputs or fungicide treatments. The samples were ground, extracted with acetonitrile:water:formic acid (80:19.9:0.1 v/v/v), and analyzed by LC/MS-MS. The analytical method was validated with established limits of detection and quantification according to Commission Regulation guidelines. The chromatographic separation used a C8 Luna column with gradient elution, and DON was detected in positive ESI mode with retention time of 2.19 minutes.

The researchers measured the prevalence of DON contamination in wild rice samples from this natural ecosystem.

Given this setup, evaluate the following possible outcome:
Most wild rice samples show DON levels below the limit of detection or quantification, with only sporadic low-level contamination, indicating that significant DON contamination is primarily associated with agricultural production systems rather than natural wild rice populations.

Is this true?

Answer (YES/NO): YES